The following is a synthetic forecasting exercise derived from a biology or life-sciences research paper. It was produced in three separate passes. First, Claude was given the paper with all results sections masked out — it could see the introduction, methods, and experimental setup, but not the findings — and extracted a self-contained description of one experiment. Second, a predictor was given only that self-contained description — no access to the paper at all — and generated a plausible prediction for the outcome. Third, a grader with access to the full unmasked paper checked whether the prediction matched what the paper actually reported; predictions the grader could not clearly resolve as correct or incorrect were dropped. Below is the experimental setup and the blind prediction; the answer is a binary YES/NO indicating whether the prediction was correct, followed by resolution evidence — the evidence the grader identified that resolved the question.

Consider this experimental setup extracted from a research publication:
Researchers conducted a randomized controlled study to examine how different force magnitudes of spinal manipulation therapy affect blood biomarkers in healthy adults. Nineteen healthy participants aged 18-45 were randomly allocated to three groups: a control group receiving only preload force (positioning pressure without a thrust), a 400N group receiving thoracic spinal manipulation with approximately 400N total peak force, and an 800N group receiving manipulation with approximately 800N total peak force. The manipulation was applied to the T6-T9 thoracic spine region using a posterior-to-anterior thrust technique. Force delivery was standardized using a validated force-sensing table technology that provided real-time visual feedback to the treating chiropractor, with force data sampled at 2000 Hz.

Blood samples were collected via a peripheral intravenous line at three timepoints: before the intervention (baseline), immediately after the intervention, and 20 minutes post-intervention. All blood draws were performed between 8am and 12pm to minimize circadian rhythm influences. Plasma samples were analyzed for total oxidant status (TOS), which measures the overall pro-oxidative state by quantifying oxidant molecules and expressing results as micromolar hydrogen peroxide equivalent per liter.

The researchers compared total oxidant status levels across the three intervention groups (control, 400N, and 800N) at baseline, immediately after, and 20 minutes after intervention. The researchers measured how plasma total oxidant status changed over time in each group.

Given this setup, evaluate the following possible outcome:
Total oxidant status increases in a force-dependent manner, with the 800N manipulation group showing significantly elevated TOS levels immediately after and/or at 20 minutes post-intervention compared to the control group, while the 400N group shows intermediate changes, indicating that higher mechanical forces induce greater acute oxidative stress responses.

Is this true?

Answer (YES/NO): NO